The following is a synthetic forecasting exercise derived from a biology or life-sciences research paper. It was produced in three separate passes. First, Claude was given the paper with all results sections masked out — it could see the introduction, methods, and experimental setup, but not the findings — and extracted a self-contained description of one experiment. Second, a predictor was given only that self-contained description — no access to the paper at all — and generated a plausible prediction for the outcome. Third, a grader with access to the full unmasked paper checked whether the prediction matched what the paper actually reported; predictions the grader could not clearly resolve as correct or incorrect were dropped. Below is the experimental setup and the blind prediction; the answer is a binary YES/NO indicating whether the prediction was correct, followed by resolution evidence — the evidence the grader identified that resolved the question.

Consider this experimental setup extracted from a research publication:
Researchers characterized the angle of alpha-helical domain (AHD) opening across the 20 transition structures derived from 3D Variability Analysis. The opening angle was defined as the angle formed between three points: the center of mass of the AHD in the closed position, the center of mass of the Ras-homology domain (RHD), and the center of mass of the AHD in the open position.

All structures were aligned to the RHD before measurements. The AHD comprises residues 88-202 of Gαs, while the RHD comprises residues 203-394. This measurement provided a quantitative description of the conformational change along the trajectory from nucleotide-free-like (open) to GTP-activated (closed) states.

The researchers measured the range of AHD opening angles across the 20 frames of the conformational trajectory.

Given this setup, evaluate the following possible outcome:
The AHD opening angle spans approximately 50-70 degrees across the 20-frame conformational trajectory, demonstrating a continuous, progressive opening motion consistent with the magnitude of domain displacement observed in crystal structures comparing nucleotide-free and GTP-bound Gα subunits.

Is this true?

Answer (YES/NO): YES